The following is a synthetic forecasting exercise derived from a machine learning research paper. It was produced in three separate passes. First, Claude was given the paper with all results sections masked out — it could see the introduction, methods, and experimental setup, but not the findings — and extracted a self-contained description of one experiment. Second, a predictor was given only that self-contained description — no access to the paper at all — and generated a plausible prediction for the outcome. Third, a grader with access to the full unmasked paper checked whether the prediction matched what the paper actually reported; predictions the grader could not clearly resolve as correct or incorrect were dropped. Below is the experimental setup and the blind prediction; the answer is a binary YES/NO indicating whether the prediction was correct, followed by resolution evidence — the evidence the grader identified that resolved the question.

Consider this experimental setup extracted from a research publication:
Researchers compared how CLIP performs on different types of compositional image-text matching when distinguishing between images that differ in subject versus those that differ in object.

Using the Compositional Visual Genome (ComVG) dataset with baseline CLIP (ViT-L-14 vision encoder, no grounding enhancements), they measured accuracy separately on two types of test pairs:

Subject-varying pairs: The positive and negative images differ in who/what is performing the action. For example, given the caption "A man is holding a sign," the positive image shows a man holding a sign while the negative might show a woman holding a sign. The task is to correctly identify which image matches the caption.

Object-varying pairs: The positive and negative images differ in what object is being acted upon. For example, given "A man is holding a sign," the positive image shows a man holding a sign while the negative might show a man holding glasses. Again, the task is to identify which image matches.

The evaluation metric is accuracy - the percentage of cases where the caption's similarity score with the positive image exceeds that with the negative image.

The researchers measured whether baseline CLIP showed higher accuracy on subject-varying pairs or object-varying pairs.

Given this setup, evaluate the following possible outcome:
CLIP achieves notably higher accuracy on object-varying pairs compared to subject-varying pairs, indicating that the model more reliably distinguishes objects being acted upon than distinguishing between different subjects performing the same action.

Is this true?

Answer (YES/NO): YES